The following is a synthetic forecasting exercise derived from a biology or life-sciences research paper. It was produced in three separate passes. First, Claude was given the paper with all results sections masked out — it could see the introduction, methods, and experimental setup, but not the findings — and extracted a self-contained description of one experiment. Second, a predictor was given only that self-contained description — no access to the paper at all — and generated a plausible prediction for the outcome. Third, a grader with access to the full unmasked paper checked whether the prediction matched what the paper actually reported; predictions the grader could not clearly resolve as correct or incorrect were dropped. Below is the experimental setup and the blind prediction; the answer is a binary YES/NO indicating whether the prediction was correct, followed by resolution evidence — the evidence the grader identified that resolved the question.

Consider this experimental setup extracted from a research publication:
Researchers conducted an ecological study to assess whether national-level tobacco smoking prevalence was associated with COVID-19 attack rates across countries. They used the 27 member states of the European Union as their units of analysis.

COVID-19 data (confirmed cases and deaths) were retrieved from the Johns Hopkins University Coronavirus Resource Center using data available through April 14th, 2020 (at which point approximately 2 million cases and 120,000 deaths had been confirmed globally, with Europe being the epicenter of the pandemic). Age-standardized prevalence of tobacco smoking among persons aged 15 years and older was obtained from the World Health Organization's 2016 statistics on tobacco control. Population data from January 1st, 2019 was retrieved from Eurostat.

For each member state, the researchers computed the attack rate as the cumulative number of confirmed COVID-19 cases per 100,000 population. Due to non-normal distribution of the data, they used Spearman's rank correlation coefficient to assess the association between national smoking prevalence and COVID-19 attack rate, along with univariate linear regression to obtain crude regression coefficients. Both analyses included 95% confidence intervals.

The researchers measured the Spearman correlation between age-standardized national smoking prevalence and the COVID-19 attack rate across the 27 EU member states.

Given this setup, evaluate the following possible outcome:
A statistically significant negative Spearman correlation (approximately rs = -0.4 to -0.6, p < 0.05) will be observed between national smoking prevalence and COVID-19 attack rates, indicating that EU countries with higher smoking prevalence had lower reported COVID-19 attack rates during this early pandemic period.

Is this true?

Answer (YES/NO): YES